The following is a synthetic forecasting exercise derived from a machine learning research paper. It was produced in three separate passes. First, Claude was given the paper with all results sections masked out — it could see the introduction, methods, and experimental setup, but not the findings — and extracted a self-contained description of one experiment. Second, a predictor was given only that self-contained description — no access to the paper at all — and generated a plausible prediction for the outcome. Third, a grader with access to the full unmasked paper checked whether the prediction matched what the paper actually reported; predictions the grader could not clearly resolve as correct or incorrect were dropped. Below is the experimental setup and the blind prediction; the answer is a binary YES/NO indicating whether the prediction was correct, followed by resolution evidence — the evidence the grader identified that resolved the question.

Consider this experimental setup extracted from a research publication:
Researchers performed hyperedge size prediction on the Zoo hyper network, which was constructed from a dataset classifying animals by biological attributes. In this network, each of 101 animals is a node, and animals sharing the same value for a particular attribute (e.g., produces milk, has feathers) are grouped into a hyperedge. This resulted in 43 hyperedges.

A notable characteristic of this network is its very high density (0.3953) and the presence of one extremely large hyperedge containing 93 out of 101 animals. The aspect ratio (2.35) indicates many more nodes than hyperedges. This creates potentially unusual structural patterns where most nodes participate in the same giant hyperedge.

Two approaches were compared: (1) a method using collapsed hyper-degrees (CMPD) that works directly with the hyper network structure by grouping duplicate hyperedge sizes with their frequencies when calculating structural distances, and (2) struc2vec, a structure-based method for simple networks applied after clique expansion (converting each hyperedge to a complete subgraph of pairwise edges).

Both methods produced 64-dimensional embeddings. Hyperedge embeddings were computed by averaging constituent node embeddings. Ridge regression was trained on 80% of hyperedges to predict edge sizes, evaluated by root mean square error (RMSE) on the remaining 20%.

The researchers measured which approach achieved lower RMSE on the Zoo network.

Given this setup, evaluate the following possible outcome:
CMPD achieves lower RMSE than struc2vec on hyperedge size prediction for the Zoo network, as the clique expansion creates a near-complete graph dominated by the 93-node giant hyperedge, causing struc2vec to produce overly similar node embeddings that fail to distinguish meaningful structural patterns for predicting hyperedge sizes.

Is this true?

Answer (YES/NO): YES